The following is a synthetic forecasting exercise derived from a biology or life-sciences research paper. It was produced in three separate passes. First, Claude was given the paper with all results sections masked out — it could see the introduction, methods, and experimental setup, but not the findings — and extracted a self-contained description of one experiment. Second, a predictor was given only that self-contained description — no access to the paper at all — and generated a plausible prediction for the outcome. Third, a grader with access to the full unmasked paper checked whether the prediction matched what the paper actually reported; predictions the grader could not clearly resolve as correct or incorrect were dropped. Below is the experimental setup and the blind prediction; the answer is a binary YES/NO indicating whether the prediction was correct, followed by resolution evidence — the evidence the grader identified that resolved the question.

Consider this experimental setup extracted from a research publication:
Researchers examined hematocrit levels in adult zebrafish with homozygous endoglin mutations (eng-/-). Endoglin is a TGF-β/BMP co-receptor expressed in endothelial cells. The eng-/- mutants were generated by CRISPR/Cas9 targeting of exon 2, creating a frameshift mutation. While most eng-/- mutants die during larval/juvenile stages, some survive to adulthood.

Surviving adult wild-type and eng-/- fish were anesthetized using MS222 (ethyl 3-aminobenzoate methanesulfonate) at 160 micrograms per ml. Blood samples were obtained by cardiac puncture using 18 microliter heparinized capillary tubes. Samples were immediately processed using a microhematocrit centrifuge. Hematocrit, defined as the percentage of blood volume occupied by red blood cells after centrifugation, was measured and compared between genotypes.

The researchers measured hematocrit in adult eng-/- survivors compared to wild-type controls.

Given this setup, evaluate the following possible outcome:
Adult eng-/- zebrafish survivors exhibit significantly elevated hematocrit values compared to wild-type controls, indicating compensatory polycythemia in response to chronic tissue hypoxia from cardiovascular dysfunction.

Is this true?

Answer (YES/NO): YES